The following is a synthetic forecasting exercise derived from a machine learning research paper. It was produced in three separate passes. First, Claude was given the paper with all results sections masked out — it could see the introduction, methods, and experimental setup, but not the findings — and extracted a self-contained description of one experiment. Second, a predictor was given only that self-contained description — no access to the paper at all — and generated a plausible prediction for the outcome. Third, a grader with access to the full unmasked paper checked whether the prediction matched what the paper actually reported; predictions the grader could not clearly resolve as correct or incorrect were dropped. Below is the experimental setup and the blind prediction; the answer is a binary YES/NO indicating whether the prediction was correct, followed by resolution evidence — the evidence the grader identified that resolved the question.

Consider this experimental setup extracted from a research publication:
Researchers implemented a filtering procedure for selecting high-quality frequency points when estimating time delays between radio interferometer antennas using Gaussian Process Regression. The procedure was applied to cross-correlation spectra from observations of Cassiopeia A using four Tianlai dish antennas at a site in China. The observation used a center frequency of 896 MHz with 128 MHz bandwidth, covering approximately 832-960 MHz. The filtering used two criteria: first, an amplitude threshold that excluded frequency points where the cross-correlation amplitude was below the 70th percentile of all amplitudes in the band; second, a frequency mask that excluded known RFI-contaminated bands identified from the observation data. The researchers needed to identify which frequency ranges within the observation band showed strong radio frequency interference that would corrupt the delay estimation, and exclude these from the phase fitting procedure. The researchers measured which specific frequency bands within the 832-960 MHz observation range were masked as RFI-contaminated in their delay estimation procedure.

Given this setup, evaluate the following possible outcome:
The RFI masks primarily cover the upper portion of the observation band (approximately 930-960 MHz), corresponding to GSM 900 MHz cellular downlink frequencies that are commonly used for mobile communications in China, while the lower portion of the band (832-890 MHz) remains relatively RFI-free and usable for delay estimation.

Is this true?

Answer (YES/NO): NO